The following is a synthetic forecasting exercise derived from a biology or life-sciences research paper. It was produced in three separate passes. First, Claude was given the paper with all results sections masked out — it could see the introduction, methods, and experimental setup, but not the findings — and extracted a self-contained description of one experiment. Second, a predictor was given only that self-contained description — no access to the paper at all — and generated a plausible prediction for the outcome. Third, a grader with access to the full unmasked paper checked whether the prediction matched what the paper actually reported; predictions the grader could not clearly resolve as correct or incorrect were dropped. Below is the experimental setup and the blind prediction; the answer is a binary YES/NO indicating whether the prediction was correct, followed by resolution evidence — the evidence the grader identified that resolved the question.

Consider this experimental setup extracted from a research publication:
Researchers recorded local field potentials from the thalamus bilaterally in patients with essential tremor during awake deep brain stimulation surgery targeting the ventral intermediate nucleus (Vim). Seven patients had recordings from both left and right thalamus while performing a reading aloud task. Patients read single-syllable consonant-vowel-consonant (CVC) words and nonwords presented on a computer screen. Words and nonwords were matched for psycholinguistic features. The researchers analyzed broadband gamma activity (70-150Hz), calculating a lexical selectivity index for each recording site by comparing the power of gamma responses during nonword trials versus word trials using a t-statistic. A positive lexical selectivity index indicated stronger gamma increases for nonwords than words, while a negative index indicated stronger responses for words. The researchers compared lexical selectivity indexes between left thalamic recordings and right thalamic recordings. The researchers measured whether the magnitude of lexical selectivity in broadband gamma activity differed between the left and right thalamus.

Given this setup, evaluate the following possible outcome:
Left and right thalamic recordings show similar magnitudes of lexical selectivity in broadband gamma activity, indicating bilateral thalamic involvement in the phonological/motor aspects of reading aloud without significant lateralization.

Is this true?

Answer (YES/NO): NO